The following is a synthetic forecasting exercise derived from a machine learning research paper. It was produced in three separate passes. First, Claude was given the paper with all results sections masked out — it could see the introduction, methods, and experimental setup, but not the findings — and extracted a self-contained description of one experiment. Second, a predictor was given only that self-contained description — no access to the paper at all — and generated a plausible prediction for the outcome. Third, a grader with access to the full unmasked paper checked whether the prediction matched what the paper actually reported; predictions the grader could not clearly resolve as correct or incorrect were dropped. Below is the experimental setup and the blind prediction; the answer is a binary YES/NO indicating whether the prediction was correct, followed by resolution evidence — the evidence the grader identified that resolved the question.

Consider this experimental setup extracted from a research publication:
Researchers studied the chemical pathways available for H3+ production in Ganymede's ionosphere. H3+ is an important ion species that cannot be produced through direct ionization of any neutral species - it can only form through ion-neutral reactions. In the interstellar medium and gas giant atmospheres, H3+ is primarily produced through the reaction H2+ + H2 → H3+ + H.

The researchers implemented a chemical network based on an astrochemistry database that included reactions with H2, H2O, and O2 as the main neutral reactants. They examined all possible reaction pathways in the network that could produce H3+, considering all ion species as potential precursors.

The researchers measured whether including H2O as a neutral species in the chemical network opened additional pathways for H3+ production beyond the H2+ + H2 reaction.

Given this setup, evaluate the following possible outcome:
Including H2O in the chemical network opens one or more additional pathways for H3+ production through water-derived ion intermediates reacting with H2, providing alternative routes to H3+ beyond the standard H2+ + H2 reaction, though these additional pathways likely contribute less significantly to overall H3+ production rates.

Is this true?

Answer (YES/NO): NO